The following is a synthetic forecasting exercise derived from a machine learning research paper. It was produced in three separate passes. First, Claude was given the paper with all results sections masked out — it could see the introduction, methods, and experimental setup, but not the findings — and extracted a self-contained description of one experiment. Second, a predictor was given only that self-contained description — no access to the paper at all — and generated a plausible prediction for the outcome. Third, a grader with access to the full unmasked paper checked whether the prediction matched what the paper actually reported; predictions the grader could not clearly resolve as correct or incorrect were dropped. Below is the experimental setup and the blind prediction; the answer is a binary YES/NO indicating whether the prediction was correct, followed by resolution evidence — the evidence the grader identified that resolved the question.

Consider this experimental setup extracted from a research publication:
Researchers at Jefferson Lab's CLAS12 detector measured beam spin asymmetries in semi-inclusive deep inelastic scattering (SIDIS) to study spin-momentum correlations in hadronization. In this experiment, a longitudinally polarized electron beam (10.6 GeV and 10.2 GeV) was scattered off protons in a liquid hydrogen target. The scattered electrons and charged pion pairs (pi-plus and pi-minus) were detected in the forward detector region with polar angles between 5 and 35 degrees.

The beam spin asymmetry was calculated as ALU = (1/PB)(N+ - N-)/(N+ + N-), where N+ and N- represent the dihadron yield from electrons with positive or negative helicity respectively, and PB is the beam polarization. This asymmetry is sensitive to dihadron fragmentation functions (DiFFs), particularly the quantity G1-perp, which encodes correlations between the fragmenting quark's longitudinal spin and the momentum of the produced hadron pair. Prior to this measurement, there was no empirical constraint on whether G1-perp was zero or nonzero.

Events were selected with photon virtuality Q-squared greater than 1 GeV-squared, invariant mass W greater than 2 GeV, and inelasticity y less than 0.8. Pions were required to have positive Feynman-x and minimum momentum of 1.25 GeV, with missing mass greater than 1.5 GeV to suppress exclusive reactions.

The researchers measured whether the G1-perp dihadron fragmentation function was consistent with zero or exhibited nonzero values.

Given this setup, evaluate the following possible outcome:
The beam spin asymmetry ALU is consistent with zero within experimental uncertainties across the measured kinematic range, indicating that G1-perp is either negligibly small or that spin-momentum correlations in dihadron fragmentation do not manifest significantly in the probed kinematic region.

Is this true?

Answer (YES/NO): NO